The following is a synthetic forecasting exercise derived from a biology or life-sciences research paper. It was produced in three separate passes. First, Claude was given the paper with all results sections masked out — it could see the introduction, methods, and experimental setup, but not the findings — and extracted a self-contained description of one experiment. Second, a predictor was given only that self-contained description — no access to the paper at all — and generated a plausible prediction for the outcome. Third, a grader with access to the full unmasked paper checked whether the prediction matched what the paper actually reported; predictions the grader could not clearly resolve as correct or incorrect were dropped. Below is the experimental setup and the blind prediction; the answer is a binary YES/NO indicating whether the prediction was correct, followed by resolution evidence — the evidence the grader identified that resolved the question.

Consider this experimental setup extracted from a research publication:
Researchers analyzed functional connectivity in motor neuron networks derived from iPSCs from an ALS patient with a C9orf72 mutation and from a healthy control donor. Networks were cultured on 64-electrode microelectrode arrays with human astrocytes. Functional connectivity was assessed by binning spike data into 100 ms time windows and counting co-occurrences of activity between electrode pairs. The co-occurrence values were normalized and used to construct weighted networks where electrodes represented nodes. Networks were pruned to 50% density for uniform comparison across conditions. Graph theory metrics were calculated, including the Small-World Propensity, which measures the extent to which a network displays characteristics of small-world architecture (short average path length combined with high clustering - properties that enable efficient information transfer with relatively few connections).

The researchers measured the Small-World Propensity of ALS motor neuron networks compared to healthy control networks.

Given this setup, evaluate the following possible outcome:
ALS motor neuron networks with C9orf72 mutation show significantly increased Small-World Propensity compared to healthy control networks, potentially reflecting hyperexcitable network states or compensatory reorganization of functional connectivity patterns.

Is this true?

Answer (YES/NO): NO